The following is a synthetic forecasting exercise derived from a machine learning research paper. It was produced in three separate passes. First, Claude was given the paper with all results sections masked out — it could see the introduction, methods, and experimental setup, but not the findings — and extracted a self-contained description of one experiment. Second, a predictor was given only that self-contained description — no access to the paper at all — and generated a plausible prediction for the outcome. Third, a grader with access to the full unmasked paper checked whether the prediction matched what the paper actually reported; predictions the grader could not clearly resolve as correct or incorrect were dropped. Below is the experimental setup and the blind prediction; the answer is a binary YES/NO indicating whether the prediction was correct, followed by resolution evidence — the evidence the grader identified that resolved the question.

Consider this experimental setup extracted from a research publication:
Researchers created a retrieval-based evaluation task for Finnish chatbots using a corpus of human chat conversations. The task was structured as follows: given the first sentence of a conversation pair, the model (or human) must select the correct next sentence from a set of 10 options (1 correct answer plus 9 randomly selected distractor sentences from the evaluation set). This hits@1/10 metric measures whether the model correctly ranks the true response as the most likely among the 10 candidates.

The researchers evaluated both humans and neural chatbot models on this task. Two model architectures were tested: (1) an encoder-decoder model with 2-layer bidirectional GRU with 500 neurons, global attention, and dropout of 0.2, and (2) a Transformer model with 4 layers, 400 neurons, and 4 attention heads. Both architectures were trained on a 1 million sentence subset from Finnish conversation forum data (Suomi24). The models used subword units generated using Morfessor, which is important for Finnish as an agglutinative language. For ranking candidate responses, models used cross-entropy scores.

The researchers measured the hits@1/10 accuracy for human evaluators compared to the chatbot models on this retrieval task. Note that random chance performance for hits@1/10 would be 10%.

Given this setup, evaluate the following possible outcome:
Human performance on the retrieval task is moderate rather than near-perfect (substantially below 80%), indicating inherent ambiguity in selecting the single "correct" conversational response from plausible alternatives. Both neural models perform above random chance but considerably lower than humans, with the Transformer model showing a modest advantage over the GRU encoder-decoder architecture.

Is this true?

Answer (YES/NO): NO